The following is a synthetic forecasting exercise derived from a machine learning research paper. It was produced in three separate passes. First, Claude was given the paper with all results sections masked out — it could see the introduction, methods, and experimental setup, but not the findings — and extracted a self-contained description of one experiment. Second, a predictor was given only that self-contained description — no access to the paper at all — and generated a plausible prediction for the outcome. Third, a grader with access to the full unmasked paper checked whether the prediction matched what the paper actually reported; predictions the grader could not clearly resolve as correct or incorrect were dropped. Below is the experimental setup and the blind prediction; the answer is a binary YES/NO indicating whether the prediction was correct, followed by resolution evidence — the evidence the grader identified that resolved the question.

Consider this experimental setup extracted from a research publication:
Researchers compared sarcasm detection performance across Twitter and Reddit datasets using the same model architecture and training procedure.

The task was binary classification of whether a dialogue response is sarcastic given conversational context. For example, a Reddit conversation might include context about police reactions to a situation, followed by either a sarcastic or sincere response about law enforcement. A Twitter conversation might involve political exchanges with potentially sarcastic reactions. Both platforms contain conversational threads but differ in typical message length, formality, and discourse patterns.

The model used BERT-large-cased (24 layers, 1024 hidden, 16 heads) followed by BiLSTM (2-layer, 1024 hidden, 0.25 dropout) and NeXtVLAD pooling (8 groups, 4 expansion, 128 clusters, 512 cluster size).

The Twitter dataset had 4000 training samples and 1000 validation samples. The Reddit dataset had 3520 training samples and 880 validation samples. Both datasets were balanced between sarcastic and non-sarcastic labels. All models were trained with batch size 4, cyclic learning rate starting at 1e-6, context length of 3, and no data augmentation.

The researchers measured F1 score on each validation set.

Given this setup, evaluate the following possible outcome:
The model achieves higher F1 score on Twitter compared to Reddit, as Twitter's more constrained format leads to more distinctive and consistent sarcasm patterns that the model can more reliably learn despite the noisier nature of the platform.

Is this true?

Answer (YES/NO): YES